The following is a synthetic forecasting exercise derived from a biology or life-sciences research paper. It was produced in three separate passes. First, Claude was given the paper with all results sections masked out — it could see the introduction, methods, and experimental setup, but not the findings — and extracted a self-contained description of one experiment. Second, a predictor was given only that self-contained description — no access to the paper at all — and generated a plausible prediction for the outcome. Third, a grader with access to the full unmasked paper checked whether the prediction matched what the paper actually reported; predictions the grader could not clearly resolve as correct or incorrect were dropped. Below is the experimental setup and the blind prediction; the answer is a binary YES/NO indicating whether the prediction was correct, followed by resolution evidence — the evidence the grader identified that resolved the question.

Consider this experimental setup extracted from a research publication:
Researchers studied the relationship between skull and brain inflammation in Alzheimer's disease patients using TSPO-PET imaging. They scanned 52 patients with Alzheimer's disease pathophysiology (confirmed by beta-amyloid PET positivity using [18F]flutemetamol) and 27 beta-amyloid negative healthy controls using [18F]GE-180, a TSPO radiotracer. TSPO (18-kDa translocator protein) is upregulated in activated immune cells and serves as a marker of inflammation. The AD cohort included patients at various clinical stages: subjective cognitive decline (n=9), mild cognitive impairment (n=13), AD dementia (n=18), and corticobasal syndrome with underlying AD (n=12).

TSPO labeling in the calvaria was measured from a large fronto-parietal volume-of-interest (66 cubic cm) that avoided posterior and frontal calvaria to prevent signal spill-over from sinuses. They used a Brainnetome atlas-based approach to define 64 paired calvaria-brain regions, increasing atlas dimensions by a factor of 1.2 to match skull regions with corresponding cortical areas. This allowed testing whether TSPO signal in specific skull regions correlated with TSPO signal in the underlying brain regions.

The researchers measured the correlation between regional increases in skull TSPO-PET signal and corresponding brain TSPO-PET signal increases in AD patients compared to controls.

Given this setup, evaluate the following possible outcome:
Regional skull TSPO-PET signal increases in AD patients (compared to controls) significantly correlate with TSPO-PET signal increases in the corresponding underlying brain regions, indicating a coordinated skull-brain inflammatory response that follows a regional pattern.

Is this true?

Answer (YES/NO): NO